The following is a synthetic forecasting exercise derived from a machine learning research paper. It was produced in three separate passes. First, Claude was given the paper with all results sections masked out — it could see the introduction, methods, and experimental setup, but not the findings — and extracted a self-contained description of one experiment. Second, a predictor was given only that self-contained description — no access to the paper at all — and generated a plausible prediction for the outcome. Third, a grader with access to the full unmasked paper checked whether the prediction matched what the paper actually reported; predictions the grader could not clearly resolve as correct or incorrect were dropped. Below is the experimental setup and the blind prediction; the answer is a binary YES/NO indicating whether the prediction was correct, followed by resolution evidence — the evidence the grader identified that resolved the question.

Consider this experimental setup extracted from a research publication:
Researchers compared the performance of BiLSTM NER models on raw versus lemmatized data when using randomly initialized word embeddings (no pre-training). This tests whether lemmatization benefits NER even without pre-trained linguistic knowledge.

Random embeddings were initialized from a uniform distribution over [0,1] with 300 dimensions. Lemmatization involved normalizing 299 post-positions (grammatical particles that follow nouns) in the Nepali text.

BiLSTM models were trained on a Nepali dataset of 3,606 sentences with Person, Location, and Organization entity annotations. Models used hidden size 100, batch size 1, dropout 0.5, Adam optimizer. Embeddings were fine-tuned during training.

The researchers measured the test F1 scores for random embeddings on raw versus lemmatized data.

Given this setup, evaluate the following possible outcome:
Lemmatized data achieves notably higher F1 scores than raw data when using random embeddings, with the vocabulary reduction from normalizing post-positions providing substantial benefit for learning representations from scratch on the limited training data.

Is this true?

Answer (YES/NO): YES